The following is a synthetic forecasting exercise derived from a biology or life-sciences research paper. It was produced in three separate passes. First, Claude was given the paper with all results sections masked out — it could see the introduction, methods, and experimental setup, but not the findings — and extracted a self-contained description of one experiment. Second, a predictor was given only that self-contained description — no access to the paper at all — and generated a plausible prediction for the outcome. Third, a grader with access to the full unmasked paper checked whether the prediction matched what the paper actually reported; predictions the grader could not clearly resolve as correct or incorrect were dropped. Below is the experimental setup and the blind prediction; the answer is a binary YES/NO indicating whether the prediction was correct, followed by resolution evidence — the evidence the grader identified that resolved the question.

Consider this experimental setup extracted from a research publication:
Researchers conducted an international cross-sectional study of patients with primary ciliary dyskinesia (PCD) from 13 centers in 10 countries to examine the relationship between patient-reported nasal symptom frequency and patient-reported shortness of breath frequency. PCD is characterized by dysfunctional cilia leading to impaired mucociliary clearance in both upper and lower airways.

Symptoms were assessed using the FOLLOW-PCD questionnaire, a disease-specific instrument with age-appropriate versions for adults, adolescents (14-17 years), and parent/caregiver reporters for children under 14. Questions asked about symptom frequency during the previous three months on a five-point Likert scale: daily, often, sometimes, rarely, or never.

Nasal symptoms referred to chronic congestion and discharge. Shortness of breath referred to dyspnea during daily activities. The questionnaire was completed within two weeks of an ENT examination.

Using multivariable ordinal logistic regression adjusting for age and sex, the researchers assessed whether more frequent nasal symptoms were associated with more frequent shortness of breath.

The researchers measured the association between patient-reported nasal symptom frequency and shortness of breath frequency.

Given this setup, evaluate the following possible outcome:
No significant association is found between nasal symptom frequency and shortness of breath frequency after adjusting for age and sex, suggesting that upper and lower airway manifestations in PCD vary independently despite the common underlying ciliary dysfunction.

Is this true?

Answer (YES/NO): NO